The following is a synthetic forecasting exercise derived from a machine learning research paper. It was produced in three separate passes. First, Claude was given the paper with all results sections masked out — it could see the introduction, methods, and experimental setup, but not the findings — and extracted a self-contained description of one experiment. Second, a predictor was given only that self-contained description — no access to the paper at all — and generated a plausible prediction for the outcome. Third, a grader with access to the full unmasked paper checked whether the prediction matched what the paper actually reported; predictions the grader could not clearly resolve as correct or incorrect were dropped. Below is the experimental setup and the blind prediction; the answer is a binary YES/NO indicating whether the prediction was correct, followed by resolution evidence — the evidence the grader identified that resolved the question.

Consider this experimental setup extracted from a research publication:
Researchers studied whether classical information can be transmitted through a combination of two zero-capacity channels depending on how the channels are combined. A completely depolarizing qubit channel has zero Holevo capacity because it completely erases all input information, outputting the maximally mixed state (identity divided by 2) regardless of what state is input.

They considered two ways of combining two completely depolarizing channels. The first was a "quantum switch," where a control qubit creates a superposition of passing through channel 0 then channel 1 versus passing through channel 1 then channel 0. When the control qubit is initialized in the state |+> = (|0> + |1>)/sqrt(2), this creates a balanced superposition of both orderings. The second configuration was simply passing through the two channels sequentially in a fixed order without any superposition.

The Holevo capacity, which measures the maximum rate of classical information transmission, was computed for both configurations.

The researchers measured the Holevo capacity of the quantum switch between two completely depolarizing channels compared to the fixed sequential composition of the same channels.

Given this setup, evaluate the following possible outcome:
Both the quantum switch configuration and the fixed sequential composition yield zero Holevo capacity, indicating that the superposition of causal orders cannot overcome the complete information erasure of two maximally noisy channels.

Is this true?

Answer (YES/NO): NO